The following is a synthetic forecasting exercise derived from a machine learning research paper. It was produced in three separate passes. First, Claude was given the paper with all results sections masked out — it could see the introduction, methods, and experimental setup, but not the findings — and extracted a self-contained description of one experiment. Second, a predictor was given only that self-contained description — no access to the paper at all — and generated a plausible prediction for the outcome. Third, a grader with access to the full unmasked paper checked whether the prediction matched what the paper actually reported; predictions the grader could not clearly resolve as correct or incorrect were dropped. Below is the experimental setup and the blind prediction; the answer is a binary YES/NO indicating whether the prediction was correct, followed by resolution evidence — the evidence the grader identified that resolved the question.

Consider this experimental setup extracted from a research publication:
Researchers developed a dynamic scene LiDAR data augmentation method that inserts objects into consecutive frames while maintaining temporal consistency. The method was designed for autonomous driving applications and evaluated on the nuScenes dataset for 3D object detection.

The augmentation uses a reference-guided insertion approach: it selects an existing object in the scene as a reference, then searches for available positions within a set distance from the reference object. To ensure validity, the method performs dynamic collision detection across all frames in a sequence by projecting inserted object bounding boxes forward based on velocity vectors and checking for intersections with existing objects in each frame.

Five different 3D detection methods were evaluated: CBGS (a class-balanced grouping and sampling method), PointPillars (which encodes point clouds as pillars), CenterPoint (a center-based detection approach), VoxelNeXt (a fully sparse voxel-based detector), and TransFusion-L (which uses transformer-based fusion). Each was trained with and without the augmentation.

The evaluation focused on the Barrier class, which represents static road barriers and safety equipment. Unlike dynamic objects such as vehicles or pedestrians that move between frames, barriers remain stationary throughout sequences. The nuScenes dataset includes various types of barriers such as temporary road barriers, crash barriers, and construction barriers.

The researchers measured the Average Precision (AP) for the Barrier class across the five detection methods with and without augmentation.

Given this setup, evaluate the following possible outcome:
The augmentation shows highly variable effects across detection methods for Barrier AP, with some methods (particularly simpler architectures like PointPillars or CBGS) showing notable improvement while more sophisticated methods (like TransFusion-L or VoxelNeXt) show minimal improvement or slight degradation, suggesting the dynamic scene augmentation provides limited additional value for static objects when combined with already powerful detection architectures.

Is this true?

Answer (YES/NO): NO